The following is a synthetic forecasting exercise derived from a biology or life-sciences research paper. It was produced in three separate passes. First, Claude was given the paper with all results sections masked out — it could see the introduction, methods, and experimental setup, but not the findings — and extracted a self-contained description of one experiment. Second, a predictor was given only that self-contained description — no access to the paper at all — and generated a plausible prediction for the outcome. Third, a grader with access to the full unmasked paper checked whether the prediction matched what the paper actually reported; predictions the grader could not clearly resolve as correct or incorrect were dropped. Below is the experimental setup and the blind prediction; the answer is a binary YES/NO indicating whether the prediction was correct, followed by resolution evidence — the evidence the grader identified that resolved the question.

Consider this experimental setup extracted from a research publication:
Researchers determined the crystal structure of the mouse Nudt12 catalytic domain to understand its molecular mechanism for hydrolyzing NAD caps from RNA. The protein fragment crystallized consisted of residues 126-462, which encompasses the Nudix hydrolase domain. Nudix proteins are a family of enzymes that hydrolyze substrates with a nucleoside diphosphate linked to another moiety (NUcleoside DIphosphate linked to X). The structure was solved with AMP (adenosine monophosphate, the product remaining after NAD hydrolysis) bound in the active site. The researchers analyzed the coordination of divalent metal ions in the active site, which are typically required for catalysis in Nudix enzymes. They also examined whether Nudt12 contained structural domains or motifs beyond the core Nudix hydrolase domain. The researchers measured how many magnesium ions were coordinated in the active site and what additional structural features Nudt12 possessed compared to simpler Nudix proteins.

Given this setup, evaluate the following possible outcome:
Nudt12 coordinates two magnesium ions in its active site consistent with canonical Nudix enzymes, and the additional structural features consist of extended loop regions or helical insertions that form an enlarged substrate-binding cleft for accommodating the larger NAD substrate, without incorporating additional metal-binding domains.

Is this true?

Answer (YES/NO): NO